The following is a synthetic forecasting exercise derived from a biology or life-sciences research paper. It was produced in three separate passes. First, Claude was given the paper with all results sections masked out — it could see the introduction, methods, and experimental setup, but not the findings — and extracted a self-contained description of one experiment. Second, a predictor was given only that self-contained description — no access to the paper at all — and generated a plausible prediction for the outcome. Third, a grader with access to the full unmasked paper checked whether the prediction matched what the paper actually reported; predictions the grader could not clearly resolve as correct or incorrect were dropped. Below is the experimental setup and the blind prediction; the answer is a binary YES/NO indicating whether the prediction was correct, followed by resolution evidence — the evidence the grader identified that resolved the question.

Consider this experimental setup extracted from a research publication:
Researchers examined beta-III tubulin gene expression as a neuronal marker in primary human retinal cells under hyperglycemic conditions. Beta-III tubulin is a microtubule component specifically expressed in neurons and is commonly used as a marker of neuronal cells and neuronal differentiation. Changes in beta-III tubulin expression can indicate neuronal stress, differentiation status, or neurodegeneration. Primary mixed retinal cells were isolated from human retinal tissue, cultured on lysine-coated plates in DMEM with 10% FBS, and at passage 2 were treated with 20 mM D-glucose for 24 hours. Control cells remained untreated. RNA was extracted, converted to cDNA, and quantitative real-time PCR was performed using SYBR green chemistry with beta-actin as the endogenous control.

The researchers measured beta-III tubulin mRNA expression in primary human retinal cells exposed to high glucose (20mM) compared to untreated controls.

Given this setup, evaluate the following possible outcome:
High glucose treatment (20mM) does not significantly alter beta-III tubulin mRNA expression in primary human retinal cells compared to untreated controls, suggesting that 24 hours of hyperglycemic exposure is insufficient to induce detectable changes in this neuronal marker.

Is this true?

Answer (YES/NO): NO